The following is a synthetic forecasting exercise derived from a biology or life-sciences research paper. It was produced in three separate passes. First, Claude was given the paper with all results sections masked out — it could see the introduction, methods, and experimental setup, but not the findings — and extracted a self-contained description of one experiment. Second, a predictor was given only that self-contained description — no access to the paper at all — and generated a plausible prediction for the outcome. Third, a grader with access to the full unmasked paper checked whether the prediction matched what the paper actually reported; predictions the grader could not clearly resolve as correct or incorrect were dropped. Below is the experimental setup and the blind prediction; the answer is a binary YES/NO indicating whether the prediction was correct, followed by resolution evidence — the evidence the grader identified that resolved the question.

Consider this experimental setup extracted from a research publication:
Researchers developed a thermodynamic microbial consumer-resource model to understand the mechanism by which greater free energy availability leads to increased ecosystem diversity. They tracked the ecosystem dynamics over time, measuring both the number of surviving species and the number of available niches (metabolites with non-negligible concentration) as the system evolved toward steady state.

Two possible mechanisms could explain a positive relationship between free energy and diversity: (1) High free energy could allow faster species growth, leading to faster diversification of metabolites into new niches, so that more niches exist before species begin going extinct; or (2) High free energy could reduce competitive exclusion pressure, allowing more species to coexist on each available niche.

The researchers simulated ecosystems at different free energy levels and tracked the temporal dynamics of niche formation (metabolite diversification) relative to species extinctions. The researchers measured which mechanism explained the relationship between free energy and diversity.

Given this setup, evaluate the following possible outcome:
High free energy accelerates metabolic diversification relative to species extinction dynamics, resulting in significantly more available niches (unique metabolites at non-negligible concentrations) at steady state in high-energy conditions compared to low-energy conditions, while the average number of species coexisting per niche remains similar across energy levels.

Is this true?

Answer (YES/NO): NO